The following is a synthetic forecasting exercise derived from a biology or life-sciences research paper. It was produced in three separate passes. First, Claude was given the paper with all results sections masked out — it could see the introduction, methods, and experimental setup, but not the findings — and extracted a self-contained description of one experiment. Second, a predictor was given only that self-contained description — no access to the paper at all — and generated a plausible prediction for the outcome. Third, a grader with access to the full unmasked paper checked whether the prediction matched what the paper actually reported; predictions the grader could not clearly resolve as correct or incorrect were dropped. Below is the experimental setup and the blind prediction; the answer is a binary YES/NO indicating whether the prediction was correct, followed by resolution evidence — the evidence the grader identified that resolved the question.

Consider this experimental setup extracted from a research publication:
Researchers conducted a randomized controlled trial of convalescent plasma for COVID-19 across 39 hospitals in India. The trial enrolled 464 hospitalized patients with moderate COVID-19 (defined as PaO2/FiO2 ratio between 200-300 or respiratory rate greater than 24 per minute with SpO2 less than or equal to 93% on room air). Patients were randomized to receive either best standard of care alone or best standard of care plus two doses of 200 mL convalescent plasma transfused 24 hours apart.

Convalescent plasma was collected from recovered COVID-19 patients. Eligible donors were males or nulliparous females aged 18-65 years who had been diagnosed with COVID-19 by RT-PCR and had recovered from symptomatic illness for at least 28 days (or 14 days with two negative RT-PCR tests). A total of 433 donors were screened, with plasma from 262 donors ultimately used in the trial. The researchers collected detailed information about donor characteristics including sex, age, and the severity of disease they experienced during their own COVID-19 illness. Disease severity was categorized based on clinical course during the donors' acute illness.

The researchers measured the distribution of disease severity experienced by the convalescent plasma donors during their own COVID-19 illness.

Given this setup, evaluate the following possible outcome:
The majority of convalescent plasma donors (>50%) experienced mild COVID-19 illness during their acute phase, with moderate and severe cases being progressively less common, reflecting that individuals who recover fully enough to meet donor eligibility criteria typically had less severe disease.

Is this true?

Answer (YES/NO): YES